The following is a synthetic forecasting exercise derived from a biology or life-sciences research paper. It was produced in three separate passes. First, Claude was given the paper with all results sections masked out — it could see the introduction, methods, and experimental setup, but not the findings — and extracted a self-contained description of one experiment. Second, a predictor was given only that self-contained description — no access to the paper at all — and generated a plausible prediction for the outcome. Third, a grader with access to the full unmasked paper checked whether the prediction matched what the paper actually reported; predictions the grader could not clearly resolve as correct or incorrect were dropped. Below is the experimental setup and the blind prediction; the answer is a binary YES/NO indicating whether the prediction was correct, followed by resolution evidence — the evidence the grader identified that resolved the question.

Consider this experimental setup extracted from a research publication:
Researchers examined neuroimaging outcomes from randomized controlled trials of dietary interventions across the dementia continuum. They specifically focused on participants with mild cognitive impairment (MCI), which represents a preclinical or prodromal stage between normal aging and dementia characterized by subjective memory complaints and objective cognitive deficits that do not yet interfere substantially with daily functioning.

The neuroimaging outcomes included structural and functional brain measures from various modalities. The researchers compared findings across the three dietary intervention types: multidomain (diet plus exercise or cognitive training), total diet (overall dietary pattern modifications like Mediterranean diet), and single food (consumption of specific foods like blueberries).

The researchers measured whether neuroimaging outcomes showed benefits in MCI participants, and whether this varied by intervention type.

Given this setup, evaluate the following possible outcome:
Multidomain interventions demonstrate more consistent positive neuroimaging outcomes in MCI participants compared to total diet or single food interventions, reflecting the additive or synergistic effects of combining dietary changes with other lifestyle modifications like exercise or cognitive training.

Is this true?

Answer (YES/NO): NO